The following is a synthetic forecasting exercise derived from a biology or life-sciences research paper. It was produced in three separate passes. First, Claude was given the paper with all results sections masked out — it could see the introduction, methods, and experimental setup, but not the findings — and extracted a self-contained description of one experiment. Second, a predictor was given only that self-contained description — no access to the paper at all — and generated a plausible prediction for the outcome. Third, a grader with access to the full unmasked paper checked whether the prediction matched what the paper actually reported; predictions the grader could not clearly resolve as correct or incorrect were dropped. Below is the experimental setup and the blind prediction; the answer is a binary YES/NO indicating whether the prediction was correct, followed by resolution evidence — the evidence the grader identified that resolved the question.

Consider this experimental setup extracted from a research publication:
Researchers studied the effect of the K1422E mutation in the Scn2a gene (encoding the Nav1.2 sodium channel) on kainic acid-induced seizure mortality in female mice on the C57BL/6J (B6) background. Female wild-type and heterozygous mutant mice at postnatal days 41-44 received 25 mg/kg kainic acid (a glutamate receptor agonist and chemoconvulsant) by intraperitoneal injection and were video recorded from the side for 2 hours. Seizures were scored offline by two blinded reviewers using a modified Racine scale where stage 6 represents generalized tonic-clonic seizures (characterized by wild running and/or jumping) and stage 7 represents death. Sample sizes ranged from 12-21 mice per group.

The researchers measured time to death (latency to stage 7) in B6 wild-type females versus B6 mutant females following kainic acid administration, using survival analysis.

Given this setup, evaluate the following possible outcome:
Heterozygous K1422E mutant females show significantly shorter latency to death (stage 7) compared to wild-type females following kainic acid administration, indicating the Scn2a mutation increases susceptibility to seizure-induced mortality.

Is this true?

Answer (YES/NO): NO